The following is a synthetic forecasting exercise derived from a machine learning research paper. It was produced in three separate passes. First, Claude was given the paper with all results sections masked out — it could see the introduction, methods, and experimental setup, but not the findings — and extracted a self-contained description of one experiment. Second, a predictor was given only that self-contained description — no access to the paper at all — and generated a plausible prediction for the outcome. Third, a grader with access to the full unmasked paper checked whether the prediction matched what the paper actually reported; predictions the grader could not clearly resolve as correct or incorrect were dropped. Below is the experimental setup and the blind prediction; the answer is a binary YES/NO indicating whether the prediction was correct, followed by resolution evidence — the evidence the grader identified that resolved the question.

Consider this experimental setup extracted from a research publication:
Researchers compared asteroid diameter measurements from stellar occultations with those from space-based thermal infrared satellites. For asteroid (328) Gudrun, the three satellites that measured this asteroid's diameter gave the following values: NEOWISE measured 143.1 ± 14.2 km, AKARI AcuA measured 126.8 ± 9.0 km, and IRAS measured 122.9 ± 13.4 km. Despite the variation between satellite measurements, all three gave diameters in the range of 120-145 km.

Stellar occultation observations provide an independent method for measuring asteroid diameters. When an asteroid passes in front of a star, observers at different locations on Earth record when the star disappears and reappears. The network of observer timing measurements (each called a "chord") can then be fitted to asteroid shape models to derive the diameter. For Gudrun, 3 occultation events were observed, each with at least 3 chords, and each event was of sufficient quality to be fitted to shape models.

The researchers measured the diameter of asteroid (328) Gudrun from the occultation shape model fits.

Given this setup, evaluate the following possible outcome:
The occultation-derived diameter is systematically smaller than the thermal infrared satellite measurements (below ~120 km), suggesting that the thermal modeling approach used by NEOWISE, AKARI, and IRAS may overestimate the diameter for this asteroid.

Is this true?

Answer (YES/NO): YES